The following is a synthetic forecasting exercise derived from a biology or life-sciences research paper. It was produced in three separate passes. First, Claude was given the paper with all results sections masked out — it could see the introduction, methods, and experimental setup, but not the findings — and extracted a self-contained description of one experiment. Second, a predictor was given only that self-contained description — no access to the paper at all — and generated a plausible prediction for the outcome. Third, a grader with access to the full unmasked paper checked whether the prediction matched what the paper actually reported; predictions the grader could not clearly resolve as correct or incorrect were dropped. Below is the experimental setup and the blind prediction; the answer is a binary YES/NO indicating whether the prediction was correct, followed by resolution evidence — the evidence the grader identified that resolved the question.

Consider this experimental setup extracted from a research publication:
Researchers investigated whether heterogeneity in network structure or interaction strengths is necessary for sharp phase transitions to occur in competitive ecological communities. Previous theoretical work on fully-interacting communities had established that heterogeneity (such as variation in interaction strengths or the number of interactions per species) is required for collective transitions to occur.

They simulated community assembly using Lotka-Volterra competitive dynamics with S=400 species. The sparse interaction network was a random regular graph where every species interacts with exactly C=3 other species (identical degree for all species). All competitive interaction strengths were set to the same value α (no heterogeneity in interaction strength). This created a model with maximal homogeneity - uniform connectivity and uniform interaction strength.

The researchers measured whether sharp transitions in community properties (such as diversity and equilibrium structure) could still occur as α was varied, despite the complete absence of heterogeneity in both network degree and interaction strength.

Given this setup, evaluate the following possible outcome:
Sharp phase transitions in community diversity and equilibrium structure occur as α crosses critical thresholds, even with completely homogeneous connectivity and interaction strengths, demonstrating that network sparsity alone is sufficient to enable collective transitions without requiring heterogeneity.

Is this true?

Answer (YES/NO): YES